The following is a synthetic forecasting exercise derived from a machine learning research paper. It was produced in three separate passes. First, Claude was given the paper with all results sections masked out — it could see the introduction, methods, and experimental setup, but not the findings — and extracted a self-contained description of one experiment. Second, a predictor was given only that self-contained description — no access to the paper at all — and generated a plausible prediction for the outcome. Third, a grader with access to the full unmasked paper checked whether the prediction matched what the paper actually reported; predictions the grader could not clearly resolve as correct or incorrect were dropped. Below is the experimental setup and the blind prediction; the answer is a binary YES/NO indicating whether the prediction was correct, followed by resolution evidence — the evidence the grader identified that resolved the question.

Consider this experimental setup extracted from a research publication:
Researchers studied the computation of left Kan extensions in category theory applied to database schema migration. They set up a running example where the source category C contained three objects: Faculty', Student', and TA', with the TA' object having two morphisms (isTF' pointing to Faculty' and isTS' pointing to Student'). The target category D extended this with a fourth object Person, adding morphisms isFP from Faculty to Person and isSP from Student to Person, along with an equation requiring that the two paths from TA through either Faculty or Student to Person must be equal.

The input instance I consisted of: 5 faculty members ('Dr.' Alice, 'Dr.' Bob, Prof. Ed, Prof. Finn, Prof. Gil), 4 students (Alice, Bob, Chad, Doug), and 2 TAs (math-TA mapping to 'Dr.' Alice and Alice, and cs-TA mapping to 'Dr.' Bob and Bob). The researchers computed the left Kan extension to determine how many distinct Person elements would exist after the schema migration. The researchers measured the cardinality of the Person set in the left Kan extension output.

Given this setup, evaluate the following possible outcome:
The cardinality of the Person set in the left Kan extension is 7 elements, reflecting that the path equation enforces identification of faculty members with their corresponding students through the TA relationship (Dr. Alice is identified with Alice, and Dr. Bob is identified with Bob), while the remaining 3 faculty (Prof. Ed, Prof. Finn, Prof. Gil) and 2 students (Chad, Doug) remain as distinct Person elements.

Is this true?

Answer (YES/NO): YES